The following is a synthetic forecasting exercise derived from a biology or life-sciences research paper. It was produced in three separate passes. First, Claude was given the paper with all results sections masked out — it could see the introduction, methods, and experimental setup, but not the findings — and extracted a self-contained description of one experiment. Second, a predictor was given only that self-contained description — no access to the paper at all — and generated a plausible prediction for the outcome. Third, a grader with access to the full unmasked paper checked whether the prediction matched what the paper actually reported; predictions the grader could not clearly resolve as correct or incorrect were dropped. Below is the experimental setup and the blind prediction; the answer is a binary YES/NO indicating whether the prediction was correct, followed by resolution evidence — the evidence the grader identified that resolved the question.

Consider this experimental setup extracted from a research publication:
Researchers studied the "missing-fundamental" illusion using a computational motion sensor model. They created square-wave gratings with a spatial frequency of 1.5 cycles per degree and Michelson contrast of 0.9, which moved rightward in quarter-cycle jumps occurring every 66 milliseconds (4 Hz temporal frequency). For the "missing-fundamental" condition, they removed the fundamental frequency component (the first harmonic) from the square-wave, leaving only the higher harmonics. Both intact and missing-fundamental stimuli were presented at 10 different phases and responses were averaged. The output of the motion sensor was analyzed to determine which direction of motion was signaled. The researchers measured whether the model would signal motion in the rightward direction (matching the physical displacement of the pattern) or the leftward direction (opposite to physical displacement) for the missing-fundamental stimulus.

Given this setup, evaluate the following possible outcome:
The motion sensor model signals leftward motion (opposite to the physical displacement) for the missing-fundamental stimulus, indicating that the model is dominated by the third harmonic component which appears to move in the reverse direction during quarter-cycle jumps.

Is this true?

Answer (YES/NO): YES